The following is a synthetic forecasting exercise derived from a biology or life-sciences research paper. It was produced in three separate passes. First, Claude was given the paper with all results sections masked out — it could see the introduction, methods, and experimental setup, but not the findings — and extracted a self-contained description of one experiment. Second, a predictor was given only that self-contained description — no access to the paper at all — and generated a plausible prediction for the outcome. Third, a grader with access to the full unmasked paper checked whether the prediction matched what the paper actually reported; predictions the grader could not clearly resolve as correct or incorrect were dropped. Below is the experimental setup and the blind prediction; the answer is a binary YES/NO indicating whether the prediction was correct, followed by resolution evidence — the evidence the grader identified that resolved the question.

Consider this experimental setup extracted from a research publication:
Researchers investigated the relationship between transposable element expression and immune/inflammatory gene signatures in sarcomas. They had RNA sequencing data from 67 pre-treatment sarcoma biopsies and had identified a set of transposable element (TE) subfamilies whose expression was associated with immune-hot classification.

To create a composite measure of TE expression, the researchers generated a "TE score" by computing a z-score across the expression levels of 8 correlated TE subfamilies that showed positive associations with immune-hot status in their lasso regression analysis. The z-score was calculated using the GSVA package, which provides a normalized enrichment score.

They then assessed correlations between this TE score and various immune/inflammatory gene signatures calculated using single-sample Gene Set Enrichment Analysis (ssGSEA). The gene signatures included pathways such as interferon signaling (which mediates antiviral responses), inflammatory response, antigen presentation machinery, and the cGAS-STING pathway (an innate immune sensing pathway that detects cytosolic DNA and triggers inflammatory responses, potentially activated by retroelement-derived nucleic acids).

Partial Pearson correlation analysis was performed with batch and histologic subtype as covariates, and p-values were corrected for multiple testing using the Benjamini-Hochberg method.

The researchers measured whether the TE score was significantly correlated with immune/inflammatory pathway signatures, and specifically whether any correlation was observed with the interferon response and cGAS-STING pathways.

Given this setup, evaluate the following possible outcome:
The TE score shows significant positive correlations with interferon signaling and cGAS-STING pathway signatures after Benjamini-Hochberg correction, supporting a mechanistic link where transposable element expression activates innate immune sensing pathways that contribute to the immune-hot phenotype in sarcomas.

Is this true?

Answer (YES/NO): YES